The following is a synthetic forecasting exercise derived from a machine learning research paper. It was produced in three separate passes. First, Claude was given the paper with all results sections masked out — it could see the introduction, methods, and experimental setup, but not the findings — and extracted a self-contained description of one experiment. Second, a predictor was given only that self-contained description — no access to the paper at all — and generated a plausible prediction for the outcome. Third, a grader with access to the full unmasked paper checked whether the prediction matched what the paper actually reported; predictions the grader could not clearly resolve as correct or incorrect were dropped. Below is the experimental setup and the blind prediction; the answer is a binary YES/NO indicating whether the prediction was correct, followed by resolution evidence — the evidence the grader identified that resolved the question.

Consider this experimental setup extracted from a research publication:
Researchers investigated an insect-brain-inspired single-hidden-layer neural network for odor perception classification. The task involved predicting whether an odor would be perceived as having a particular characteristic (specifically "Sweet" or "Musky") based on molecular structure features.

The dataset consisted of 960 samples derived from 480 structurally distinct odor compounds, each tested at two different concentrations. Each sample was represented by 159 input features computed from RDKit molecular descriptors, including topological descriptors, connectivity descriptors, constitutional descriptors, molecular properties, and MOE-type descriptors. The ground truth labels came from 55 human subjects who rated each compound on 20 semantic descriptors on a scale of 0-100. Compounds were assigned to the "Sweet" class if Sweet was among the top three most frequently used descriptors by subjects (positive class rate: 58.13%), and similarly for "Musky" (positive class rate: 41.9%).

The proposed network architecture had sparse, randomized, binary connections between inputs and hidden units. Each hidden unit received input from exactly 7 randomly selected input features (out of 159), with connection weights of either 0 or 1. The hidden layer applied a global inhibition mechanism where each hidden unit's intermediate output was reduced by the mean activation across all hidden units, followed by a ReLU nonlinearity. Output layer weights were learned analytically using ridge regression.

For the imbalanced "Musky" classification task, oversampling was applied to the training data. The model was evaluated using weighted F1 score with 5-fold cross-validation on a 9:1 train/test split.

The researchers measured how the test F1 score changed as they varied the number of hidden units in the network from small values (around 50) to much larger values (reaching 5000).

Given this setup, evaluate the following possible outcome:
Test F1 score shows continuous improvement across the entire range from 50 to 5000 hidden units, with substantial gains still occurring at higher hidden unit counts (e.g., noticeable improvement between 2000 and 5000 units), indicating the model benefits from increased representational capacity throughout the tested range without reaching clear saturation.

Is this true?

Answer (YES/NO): NO